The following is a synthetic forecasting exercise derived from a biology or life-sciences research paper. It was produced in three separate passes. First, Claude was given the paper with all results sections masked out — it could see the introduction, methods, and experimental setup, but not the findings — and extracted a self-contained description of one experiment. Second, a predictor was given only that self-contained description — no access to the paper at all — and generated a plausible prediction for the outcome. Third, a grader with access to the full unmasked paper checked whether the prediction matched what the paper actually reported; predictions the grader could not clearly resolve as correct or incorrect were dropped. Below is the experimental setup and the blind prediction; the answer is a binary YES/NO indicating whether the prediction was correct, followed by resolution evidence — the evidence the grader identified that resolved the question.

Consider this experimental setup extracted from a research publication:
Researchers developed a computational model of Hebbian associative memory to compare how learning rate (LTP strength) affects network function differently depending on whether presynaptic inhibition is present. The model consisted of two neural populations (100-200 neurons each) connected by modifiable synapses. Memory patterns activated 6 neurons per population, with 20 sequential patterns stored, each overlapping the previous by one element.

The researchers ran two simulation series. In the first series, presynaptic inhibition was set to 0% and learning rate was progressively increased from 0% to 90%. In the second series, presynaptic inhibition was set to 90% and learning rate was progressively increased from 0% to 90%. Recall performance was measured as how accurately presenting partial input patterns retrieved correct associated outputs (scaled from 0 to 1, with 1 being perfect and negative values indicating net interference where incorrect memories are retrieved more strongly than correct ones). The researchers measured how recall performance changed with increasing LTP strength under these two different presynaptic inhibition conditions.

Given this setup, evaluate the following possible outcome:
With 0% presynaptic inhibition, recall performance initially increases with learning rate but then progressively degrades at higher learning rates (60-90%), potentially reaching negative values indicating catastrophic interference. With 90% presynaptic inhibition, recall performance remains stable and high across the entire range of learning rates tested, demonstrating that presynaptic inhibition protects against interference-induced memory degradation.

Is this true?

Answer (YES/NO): NO